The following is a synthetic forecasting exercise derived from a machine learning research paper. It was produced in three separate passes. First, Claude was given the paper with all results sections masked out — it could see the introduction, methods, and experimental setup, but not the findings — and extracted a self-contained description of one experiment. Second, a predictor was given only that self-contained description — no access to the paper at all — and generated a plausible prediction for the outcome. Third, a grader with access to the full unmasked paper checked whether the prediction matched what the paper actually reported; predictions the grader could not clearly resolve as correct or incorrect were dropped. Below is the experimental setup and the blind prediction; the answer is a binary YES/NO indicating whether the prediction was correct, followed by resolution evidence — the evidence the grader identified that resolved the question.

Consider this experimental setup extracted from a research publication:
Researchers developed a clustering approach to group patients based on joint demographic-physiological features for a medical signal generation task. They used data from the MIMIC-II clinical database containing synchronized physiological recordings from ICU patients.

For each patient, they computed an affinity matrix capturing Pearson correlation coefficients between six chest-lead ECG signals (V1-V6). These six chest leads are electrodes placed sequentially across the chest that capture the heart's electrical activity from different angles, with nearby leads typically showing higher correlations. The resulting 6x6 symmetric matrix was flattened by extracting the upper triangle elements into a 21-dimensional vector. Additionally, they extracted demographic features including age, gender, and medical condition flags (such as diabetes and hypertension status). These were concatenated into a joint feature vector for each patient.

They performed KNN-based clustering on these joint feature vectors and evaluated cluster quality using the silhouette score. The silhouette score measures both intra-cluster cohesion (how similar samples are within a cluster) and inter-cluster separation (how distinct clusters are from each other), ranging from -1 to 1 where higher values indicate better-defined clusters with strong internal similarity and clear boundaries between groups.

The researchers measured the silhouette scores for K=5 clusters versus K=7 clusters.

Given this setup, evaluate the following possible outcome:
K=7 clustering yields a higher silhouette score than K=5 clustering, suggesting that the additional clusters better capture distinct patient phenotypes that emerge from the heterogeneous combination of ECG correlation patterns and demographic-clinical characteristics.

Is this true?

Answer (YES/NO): YES